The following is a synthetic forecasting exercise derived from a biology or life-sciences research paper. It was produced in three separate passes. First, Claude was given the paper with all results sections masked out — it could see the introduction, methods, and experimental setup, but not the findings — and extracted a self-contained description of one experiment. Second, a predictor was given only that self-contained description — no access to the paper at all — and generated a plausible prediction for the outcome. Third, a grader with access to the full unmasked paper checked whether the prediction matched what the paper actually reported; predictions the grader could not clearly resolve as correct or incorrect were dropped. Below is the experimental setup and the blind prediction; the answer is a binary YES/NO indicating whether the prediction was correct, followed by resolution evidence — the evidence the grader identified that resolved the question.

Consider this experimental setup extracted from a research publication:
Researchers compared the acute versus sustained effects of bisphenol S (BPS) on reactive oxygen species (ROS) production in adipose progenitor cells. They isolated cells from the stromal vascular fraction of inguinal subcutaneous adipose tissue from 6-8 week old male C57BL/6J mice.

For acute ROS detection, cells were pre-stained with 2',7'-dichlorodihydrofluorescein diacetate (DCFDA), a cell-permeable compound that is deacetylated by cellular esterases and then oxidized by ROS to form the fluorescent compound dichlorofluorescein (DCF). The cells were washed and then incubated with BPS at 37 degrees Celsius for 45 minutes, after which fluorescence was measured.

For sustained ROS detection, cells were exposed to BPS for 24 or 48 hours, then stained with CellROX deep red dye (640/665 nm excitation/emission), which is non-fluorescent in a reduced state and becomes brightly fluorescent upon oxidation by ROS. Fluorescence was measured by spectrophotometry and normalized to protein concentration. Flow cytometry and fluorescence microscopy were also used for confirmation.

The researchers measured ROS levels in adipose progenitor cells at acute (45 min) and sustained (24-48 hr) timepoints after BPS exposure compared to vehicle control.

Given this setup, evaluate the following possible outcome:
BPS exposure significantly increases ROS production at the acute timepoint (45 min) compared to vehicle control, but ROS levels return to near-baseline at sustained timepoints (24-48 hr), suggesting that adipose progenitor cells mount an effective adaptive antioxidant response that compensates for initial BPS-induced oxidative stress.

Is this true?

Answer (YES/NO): NO